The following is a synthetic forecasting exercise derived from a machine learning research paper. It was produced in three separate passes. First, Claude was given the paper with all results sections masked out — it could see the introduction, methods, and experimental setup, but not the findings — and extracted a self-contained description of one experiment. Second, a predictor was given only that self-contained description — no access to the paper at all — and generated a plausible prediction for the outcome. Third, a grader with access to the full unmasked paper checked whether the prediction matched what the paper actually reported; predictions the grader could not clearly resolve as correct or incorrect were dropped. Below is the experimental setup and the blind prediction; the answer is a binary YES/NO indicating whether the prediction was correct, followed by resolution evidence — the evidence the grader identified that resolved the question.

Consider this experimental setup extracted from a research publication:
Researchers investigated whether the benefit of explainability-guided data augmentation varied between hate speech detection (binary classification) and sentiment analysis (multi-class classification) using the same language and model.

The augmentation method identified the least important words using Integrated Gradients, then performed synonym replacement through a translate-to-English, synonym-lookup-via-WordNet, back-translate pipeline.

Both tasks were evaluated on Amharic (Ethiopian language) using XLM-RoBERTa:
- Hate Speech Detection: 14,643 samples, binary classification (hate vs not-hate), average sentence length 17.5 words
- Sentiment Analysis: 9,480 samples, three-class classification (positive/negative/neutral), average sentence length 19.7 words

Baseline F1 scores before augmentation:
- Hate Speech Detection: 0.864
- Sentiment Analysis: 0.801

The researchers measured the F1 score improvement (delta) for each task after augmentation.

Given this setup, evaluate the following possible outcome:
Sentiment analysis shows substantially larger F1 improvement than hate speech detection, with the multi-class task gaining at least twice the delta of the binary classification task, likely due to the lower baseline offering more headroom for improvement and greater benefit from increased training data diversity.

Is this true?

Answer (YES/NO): NO